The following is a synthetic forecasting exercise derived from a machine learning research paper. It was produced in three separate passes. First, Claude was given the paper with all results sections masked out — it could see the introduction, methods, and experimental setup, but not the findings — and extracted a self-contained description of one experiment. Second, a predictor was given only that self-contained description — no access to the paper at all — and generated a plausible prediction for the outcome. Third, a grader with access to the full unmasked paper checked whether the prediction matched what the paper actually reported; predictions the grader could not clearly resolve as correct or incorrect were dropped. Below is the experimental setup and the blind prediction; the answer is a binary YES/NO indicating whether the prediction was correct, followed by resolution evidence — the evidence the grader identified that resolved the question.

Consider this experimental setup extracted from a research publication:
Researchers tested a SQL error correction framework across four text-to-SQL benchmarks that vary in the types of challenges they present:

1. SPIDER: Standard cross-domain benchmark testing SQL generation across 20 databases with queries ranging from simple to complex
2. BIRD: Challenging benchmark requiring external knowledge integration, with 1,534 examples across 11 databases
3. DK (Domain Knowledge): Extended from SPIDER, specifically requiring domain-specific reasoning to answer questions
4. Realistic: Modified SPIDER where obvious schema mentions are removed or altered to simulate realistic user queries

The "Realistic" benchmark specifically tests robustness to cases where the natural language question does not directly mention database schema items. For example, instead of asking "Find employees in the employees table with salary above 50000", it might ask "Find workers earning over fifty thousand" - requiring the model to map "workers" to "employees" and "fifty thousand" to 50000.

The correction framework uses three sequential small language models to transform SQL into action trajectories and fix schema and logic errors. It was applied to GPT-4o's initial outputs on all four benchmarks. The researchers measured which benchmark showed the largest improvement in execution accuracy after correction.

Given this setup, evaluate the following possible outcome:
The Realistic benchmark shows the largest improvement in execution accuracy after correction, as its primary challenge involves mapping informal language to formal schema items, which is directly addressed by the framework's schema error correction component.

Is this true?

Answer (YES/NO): NO